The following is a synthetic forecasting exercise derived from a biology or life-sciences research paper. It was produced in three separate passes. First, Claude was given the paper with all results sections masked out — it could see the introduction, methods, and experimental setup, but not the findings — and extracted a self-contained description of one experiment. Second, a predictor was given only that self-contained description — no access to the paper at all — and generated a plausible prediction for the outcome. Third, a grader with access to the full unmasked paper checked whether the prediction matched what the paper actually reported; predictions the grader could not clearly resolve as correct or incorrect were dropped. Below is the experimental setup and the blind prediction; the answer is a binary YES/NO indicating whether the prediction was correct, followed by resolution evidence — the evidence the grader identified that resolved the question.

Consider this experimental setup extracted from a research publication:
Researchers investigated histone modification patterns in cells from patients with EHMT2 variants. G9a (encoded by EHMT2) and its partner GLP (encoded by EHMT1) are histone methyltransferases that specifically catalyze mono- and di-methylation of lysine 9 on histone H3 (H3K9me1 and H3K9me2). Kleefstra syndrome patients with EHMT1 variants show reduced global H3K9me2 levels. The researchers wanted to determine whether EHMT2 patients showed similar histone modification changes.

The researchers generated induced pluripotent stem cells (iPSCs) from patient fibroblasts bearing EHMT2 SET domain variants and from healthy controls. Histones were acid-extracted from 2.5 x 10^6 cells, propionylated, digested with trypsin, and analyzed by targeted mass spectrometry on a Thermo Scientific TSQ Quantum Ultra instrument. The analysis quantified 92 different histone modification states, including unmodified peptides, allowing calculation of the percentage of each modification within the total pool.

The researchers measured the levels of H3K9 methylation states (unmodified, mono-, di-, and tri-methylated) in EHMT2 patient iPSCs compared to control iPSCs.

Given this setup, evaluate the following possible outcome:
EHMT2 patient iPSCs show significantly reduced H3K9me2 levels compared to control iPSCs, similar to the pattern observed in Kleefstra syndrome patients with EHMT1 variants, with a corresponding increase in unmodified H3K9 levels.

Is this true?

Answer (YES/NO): NO